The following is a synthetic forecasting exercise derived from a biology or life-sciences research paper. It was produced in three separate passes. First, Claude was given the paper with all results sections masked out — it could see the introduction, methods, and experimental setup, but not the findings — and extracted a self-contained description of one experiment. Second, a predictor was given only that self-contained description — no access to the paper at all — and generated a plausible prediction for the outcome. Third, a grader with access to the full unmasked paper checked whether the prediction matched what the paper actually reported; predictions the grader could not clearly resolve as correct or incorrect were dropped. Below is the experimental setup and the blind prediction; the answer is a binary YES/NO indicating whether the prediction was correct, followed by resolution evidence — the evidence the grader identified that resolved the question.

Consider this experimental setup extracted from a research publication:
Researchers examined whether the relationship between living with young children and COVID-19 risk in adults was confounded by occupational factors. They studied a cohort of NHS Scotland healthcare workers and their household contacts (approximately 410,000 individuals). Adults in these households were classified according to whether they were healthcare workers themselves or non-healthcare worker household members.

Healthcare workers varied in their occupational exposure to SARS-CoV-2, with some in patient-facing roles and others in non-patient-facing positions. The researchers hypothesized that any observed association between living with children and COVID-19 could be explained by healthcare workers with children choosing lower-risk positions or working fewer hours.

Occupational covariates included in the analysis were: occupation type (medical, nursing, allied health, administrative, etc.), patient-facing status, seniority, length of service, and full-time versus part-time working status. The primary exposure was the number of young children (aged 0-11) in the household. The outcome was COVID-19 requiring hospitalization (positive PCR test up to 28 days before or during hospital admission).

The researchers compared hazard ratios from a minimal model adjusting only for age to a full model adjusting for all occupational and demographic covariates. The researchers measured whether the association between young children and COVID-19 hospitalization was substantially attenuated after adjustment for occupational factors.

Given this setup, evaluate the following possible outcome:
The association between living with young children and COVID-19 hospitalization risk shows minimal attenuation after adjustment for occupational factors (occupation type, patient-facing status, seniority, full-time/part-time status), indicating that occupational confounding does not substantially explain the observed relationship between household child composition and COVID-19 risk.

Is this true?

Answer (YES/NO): YES